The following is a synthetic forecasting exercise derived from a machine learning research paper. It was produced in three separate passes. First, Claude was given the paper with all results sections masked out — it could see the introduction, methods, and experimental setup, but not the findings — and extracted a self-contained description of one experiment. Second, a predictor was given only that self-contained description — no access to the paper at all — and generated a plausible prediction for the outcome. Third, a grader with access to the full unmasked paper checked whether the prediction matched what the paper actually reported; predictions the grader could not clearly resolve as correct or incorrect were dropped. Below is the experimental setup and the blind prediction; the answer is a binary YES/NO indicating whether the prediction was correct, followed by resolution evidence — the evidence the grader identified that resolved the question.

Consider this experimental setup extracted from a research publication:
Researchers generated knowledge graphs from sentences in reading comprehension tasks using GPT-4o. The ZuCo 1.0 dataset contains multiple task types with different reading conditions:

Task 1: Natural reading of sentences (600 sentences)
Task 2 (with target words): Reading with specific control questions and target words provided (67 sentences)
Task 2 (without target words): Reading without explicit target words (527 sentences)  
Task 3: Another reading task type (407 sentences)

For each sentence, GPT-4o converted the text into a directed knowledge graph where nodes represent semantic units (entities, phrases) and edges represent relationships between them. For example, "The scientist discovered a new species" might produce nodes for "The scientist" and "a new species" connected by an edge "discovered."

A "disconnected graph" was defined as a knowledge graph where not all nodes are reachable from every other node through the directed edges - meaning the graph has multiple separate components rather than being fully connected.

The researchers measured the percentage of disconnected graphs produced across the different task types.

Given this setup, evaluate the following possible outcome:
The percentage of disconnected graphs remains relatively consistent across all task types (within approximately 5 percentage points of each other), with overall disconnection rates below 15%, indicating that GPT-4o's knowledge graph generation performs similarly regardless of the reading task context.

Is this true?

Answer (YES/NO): NO